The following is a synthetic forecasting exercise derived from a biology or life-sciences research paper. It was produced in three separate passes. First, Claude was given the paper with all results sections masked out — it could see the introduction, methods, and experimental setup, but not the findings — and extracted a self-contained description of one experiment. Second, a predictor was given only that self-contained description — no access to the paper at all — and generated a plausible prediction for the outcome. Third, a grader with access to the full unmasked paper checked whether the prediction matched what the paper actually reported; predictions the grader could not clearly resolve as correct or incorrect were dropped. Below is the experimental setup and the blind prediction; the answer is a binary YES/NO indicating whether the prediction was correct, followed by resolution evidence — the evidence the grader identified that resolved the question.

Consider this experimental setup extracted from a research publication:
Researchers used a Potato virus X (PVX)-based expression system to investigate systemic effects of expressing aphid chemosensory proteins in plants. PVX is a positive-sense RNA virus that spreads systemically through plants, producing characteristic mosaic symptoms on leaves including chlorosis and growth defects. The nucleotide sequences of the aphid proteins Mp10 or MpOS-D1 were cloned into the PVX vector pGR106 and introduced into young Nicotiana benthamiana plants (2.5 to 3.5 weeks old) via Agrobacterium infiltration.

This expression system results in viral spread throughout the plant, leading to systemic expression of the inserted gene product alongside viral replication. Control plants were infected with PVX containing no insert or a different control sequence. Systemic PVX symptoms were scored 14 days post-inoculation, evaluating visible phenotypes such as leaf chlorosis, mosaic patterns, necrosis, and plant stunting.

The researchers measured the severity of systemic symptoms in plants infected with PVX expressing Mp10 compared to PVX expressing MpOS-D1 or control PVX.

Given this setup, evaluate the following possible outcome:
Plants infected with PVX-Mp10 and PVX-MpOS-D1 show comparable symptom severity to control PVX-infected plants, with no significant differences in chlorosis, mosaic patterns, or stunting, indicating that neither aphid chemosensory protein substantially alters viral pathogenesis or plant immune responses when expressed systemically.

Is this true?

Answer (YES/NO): NO